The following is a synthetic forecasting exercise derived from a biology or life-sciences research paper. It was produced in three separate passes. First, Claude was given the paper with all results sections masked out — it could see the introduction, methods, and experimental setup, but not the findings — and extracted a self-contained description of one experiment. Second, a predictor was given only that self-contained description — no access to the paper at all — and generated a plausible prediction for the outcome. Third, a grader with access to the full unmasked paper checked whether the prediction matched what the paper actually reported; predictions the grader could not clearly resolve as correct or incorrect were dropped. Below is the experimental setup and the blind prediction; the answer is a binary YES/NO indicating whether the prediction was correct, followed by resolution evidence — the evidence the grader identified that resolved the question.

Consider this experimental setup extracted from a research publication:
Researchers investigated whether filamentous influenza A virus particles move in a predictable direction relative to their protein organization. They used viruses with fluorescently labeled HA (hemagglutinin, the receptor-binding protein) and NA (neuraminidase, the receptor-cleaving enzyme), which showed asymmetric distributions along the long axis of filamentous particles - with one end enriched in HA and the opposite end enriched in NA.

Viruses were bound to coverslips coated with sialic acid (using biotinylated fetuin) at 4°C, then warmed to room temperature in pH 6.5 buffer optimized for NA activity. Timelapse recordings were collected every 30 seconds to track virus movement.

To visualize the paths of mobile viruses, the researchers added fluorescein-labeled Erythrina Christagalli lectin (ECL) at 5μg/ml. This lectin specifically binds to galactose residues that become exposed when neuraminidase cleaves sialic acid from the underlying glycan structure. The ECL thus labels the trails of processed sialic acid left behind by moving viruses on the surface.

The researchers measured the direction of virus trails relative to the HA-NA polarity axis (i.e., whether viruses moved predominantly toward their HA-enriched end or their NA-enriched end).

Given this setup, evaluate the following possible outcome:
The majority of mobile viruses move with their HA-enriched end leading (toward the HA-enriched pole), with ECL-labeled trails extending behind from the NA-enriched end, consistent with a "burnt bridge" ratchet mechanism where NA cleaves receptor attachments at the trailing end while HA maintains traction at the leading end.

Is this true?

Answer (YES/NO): YES